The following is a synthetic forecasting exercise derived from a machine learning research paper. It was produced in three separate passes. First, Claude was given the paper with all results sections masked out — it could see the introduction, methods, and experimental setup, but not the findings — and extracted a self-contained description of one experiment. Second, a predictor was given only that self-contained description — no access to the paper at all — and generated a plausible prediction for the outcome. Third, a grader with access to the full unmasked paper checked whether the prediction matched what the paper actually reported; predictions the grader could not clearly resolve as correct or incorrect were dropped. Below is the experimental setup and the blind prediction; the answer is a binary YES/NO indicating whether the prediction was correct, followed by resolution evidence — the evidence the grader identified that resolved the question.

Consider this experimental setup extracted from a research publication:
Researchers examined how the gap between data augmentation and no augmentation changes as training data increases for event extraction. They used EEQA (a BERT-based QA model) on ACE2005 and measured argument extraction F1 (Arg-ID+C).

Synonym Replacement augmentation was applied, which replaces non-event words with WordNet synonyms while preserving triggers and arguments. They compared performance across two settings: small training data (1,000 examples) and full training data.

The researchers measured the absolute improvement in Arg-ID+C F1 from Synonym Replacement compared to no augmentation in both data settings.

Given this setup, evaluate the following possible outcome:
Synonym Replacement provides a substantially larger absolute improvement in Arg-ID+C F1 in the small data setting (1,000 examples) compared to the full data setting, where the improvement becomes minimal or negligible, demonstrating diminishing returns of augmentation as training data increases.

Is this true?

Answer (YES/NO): YES